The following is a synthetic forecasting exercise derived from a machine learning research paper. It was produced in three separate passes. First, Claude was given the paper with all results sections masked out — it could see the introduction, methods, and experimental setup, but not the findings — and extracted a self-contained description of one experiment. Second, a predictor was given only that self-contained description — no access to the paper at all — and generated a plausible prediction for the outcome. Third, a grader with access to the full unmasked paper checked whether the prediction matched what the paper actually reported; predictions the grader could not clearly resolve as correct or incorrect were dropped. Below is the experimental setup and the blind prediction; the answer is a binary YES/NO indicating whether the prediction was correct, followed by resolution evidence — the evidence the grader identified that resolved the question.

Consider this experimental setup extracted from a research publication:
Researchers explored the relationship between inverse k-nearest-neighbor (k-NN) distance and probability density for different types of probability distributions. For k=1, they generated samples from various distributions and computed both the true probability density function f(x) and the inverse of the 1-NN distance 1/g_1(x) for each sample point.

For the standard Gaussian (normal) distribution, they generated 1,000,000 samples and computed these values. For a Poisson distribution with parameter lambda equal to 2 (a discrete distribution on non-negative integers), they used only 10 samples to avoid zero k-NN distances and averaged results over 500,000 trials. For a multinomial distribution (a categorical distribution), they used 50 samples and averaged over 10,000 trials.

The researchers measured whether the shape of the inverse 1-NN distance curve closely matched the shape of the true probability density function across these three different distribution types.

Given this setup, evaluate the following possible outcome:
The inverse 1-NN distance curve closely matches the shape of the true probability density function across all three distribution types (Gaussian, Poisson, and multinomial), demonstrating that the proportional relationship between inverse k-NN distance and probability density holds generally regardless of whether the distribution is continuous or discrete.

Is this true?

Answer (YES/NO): NO